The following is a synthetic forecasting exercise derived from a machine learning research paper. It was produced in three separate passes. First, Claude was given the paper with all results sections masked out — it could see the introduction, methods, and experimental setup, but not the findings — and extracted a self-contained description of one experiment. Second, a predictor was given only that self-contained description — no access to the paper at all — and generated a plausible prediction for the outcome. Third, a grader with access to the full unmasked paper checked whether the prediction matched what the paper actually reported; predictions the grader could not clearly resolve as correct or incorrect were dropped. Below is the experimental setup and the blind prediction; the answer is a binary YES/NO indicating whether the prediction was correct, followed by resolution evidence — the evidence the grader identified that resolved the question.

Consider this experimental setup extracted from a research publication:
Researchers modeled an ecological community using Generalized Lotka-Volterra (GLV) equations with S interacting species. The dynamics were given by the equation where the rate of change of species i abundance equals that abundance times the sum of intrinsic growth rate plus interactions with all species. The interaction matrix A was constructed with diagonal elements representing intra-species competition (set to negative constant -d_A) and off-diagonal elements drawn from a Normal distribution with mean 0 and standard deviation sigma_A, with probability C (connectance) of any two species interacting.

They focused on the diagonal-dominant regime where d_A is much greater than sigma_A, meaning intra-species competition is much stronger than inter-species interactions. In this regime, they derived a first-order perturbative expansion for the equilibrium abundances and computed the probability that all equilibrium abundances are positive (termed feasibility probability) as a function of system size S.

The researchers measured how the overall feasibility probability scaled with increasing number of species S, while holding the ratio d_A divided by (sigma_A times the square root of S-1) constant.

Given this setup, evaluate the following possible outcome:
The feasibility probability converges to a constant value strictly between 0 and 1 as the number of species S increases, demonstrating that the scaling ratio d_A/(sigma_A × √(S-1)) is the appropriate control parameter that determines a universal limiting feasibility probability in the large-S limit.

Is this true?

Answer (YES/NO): NO